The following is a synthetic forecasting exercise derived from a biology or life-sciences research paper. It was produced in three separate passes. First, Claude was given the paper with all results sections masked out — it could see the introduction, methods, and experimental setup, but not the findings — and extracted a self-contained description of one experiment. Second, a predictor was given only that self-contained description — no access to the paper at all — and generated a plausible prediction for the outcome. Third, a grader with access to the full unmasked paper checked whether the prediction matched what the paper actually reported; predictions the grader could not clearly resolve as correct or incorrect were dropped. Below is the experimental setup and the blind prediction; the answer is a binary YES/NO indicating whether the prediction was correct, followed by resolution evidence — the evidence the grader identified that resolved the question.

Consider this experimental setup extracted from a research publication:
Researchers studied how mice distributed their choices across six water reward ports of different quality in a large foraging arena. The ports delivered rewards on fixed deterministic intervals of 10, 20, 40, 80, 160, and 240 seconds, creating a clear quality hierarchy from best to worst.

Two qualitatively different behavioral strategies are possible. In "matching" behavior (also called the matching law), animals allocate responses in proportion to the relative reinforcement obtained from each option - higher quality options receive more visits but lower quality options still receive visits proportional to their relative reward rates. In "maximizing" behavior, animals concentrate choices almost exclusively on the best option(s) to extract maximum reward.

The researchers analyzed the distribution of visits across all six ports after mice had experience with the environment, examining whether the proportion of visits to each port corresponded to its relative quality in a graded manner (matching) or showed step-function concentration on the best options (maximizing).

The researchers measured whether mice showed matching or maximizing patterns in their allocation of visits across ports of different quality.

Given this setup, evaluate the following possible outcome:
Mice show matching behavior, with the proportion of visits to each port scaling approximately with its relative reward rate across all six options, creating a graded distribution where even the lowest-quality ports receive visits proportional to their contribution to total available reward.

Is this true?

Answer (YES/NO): YES